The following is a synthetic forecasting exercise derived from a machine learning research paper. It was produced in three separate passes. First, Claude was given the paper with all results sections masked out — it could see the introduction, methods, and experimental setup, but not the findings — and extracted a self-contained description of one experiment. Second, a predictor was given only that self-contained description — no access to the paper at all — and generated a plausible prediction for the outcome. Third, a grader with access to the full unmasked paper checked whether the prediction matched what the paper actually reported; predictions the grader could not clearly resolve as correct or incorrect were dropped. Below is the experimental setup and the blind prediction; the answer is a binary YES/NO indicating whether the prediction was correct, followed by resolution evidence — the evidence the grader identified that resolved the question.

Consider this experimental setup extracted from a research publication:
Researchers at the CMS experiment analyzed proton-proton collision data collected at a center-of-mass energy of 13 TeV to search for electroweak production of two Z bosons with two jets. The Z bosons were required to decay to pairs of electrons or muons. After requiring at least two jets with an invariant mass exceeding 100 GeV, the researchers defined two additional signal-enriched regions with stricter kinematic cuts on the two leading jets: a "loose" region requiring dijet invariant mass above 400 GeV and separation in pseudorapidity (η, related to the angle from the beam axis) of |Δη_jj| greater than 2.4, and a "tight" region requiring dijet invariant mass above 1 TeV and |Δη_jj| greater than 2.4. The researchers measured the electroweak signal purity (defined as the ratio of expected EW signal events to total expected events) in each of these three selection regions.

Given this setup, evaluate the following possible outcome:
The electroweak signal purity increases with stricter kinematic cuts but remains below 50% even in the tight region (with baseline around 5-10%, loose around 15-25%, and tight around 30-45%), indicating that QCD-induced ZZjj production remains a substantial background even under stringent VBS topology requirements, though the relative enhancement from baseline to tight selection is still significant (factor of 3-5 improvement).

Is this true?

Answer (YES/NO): NO